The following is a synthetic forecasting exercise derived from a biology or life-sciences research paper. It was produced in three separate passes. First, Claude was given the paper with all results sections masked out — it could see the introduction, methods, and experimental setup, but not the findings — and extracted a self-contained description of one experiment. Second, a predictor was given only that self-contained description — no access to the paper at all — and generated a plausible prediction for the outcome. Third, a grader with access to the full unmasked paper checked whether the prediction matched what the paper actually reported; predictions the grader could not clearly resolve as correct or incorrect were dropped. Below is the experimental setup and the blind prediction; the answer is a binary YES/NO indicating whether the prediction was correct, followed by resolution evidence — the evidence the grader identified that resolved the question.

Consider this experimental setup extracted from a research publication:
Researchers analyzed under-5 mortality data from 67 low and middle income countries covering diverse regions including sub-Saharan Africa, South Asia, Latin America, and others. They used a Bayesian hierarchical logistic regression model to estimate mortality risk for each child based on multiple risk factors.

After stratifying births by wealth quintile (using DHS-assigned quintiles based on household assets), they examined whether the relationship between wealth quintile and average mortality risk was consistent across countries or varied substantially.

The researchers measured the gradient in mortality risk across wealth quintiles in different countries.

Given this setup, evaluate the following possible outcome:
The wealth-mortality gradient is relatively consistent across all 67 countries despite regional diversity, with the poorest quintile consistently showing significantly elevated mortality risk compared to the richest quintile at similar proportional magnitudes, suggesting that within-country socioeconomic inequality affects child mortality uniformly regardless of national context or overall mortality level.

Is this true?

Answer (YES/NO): NO